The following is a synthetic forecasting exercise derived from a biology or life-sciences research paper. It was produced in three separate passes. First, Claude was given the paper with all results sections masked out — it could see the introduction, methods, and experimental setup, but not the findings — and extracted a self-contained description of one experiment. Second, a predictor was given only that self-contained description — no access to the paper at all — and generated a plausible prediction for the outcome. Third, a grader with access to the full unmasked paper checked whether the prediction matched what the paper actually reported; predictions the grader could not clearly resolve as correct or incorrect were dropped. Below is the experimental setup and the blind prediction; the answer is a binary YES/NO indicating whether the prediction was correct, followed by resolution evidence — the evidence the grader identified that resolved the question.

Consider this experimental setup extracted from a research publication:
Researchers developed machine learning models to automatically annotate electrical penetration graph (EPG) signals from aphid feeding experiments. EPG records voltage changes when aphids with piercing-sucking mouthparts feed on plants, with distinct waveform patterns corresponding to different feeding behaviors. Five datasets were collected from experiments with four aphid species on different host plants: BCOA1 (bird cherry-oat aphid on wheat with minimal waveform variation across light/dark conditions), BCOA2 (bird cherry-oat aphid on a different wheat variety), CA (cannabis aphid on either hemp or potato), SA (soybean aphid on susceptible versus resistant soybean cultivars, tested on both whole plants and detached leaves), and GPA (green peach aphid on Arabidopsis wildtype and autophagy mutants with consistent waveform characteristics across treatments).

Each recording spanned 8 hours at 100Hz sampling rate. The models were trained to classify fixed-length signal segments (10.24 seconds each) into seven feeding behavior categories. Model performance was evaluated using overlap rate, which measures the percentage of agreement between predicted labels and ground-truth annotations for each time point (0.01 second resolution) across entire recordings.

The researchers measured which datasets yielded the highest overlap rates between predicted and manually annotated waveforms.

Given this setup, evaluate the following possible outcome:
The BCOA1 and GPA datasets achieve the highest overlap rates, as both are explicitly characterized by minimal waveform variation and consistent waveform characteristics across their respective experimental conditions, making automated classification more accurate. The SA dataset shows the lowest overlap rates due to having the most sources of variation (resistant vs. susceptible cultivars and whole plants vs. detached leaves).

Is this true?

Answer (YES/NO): YES